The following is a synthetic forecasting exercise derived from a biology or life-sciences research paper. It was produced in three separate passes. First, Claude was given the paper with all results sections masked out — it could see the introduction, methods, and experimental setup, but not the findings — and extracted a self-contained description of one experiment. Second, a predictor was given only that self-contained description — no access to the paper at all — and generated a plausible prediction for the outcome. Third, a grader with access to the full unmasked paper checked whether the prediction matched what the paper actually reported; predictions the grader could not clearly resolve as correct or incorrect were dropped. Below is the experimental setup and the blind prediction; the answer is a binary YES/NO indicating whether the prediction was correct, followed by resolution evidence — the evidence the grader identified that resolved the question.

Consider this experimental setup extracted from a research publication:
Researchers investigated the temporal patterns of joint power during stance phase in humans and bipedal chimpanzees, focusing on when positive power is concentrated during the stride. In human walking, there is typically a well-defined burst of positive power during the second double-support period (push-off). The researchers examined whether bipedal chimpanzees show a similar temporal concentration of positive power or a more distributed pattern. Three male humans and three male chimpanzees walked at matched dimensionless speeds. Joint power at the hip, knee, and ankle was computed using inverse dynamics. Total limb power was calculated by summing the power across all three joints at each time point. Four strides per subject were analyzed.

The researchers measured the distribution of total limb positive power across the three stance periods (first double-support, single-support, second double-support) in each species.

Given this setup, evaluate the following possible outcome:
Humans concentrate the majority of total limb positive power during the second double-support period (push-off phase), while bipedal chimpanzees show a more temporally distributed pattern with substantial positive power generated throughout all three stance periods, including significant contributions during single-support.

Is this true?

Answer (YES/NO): YES